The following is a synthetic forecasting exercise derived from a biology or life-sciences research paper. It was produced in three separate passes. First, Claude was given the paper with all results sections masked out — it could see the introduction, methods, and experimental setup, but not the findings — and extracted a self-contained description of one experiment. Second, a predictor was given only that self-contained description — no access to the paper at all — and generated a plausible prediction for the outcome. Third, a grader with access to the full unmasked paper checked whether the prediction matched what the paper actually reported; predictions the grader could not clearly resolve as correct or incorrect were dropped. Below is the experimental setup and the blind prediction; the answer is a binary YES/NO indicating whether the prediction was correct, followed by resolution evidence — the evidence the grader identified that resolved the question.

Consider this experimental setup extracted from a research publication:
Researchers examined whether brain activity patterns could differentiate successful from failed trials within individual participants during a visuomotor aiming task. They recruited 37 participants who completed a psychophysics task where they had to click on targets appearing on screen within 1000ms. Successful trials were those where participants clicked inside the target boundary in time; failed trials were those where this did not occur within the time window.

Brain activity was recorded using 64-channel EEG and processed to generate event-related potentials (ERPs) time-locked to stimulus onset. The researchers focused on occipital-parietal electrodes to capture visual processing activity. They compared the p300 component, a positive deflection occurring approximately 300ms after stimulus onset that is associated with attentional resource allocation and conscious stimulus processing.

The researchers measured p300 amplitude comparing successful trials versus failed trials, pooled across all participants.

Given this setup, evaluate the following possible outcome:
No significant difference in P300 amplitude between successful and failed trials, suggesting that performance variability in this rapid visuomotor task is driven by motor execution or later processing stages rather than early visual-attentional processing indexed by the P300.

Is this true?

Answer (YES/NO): NO